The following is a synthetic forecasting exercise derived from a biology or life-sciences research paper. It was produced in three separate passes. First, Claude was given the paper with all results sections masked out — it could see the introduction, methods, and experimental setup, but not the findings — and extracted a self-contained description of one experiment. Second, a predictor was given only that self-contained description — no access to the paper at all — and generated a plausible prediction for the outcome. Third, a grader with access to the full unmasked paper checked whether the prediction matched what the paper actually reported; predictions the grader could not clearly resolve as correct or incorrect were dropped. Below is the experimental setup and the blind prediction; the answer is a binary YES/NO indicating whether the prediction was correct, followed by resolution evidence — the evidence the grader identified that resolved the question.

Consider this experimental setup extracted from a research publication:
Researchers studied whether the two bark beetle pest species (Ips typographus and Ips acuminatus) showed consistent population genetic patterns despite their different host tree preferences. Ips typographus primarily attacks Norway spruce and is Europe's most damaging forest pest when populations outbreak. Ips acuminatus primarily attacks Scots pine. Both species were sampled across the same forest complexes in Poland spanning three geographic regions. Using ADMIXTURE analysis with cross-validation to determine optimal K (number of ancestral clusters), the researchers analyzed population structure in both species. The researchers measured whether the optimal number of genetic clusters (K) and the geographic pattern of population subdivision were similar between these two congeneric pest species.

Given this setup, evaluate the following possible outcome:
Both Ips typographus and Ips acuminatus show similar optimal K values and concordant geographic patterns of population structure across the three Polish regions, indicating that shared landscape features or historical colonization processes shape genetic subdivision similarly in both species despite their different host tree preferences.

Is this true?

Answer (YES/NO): NO